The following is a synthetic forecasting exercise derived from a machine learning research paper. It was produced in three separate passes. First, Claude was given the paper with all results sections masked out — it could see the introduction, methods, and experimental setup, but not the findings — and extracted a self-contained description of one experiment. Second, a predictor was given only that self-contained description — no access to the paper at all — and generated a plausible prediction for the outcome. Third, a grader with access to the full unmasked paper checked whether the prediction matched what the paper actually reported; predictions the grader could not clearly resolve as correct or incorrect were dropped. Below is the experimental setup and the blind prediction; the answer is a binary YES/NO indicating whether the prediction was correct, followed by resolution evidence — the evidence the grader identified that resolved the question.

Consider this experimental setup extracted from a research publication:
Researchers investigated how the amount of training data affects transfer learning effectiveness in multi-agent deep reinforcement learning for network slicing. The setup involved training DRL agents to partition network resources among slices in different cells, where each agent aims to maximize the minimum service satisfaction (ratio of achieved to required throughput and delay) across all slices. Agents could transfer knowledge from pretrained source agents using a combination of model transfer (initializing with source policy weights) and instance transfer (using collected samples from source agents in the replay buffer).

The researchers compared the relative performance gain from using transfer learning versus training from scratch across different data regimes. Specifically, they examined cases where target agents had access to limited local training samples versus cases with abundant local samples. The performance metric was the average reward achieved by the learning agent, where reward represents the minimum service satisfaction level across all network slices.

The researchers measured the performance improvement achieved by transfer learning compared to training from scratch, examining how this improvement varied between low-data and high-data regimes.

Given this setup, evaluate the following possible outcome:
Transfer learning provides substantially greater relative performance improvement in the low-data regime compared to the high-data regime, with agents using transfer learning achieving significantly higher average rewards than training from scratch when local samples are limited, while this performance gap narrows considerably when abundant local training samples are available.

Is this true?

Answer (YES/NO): YES